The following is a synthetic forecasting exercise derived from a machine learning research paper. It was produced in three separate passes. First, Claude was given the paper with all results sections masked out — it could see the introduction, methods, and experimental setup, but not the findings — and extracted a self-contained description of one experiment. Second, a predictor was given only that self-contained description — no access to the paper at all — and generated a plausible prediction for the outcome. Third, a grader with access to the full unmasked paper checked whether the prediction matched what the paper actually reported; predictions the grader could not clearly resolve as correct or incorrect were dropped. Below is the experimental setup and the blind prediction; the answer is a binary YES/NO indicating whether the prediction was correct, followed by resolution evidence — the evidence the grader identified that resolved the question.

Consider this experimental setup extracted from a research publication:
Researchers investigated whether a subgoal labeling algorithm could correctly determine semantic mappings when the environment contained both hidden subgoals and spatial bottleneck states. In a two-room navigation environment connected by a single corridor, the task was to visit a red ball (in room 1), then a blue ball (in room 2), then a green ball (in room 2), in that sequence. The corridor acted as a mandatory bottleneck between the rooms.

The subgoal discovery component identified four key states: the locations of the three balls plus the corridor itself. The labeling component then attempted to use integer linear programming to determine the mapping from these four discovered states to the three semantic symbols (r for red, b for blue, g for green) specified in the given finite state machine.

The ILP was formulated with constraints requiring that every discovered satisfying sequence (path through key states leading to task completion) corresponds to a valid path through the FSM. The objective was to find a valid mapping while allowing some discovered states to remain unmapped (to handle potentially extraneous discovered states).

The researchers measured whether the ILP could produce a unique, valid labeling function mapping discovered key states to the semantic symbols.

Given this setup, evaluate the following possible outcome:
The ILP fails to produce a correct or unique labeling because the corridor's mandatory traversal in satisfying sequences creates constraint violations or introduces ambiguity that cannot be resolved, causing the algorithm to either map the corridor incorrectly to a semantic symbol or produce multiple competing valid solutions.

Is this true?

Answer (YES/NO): YES